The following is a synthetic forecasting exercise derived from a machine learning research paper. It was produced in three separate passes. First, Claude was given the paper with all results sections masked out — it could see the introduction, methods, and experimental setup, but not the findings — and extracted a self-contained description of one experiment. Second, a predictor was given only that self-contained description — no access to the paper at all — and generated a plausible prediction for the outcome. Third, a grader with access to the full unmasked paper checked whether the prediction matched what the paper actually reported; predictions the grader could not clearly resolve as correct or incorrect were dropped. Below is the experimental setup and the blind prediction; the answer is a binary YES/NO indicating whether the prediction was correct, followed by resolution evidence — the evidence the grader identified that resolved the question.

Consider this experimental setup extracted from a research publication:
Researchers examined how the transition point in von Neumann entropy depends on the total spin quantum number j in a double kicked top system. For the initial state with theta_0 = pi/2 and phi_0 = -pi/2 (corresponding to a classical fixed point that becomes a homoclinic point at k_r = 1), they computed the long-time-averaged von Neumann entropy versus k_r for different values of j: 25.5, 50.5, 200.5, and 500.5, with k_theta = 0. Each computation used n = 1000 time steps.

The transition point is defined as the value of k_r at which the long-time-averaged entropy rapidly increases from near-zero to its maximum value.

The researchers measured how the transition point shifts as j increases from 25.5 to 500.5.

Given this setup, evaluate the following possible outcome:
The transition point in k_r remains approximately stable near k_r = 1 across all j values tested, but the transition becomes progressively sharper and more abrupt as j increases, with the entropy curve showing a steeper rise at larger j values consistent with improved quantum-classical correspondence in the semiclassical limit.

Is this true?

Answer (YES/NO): NO